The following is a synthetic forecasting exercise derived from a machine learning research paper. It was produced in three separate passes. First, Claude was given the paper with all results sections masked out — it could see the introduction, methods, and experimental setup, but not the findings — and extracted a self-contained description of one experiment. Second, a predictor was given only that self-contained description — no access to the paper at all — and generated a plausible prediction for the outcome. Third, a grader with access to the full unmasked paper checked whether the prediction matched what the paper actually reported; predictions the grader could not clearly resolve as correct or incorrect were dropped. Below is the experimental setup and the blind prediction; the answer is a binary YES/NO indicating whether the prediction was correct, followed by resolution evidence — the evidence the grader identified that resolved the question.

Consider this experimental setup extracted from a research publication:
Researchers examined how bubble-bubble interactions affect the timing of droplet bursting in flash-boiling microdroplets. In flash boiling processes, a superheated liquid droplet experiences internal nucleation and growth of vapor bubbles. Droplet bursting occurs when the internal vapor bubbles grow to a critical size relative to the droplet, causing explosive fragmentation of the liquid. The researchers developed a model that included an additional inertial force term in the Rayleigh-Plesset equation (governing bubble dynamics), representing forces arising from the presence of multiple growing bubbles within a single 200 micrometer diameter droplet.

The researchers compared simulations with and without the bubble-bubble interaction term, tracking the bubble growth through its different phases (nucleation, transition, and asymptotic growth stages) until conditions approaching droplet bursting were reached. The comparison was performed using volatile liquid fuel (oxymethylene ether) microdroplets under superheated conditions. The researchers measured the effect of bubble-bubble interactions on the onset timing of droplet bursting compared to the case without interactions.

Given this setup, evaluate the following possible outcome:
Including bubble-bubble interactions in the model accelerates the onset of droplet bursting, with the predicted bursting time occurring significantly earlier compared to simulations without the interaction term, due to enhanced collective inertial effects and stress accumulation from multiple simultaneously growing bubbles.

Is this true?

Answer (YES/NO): NO